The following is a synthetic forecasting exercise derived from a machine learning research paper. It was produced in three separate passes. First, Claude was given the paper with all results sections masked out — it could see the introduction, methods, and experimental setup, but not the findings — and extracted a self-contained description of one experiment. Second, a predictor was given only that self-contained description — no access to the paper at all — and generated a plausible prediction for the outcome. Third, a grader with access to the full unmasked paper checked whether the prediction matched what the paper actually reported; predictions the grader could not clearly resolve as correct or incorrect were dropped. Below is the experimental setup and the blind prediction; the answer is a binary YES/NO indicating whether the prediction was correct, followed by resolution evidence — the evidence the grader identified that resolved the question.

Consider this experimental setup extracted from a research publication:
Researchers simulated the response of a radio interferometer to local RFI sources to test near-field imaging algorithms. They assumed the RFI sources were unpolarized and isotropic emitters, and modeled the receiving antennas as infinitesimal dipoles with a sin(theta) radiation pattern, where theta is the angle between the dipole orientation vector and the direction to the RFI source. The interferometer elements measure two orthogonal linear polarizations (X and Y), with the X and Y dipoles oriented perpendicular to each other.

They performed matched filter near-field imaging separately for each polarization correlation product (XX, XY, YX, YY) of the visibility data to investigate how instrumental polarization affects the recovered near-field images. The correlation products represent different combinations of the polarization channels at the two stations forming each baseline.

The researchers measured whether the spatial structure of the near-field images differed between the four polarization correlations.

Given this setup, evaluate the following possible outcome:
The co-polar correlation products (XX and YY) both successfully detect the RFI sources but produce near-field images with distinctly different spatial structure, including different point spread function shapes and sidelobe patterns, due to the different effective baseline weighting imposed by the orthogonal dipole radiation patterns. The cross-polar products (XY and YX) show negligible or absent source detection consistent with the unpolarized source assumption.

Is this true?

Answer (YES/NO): NO